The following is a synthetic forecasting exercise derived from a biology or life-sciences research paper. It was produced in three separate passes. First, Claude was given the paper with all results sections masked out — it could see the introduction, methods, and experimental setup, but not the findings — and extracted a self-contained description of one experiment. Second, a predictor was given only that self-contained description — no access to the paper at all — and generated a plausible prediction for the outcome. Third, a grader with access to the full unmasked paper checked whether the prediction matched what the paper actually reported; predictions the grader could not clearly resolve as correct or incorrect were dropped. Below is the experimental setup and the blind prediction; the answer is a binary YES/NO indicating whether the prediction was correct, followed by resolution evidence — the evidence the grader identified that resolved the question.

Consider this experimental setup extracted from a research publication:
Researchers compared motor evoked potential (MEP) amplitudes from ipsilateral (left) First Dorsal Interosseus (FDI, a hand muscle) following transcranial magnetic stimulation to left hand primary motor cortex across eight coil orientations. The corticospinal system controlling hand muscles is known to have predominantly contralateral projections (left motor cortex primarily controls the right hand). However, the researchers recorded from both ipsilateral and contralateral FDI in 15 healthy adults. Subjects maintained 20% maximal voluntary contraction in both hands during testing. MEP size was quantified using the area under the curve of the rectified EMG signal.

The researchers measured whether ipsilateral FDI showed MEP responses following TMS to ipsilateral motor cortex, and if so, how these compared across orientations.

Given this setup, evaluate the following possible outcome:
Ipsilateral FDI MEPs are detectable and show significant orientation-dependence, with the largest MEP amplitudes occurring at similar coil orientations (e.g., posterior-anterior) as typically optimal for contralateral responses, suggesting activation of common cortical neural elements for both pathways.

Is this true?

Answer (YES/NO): NO